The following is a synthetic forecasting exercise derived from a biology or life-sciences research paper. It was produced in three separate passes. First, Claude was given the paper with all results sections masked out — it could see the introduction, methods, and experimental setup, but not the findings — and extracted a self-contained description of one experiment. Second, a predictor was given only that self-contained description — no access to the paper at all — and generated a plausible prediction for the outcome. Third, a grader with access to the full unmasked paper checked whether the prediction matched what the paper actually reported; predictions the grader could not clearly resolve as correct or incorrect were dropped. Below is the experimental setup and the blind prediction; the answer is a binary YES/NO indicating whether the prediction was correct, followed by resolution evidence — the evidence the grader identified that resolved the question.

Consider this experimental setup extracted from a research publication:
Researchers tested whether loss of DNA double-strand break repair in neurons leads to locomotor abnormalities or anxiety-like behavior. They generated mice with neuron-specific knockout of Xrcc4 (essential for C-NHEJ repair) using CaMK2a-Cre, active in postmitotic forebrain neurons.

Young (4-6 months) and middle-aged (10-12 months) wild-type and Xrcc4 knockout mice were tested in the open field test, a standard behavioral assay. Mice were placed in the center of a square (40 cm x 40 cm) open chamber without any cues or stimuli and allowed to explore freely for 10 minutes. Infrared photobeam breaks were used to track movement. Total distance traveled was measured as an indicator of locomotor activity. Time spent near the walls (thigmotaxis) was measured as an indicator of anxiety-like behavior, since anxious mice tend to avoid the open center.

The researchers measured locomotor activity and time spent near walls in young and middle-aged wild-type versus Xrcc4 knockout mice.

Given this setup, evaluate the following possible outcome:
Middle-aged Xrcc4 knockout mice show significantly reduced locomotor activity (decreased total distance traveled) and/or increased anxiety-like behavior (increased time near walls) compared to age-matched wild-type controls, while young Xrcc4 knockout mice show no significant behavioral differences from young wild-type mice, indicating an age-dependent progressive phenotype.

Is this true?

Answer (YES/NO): NO